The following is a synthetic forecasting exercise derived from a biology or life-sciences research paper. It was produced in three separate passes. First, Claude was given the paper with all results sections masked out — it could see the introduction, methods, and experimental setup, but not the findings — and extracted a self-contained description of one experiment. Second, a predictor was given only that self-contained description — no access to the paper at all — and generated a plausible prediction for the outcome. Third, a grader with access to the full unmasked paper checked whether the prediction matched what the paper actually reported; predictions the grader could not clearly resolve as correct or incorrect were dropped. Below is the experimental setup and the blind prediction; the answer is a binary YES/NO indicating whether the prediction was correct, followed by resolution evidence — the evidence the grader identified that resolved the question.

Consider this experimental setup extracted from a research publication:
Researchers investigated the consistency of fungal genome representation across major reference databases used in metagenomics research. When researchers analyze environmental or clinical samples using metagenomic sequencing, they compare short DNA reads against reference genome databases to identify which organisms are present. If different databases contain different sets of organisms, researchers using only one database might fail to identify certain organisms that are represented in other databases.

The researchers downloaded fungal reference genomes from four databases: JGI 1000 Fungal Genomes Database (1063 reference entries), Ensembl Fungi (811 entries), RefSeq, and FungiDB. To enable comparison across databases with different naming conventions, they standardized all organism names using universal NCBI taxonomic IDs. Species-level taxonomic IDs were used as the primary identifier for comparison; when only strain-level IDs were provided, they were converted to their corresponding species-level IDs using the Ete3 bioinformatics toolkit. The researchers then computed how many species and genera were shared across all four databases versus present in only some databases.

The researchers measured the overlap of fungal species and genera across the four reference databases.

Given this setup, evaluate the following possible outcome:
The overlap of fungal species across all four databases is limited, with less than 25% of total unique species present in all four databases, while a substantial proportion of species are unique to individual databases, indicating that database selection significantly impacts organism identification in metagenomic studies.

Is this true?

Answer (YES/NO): YES